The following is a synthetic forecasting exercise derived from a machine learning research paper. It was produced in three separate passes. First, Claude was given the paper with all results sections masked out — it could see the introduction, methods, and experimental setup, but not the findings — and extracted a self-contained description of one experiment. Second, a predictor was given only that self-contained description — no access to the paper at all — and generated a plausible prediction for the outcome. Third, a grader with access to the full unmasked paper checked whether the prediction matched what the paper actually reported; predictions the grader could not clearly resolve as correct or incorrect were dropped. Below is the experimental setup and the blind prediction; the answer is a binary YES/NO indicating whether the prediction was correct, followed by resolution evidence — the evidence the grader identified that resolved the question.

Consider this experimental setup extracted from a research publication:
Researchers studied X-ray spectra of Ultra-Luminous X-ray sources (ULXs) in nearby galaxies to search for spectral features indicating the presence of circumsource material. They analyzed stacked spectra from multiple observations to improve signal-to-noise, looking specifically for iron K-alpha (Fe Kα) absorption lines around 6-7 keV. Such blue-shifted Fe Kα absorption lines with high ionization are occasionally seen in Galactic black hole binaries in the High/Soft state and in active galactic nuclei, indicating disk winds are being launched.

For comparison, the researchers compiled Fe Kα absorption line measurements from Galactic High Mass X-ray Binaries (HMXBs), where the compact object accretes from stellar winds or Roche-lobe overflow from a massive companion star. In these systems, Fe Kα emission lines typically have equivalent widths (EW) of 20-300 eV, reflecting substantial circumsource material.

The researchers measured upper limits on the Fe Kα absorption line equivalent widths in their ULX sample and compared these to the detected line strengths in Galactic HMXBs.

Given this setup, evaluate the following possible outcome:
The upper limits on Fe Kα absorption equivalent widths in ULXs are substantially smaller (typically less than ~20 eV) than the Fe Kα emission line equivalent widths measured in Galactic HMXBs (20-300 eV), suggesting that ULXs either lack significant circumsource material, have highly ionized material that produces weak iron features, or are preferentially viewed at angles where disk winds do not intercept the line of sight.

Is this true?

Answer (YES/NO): NO